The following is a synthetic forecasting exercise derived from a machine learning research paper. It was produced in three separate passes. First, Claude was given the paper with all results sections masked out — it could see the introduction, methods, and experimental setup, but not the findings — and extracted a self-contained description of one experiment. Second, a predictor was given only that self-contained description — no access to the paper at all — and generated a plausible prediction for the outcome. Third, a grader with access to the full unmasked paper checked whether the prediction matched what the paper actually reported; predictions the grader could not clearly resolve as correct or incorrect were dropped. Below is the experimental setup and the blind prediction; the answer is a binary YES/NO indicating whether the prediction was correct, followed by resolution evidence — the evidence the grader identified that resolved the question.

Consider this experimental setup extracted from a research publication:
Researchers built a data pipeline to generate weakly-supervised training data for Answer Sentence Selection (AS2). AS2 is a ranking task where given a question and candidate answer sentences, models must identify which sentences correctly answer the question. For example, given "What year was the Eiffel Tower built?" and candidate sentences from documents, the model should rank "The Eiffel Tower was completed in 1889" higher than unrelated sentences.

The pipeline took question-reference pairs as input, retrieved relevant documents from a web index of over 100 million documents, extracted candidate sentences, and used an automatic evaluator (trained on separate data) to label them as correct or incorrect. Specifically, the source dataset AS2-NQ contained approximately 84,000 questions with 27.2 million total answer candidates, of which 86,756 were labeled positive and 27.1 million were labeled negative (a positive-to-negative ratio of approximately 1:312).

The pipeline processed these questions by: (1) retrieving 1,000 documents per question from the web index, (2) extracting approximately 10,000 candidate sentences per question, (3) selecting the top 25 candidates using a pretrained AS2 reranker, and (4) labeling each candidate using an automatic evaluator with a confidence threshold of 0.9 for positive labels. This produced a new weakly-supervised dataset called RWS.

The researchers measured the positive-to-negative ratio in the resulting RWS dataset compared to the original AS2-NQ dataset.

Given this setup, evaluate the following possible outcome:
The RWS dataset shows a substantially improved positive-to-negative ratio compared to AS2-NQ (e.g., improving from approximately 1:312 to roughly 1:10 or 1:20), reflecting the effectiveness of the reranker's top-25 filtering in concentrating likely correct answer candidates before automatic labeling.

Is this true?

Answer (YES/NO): NO